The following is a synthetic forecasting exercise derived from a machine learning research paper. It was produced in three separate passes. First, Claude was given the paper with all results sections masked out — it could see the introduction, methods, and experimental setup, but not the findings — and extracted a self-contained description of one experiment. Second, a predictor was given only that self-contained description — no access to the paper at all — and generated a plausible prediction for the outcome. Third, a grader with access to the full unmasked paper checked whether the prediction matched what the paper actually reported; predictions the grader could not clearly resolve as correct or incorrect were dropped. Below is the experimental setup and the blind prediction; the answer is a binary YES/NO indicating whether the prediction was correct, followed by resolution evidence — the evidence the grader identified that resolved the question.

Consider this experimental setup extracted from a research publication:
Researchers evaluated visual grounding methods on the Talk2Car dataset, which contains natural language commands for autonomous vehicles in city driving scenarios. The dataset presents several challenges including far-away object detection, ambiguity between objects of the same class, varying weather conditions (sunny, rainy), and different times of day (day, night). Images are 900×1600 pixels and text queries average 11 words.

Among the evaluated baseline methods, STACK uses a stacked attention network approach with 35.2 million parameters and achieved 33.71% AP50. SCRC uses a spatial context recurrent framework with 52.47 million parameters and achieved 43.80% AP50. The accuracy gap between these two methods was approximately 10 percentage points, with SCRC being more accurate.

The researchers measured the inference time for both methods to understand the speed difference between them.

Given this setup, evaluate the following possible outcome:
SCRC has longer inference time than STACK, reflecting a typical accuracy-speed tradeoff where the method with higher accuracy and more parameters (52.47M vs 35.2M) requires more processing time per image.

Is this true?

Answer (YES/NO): YES